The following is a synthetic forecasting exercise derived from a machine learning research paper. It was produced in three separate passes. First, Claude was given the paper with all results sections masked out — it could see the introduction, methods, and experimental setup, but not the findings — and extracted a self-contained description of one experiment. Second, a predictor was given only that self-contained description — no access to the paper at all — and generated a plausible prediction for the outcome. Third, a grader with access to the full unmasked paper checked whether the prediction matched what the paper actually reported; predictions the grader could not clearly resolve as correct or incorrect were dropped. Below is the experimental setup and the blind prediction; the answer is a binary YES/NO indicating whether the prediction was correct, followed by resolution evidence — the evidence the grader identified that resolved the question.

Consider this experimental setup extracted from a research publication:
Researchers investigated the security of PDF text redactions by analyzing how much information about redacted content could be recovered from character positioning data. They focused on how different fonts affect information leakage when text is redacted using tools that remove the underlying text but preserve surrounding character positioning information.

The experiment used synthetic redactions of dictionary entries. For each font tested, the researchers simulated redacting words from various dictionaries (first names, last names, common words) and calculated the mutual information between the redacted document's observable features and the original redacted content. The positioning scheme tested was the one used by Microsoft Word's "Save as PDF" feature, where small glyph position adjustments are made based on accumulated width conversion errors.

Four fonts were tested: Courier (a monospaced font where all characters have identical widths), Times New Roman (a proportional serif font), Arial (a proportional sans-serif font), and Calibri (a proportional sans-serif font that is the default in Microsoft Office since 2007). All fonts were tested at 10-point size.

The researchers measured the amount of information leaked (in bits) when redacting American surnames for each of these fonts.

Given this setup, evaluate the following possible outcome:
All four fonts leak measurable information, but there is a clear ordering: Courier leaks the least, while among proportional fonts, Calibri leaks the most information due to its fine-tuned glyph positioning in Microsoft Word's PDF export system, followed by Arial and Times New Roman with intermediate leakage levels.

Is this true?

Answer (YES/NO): NO